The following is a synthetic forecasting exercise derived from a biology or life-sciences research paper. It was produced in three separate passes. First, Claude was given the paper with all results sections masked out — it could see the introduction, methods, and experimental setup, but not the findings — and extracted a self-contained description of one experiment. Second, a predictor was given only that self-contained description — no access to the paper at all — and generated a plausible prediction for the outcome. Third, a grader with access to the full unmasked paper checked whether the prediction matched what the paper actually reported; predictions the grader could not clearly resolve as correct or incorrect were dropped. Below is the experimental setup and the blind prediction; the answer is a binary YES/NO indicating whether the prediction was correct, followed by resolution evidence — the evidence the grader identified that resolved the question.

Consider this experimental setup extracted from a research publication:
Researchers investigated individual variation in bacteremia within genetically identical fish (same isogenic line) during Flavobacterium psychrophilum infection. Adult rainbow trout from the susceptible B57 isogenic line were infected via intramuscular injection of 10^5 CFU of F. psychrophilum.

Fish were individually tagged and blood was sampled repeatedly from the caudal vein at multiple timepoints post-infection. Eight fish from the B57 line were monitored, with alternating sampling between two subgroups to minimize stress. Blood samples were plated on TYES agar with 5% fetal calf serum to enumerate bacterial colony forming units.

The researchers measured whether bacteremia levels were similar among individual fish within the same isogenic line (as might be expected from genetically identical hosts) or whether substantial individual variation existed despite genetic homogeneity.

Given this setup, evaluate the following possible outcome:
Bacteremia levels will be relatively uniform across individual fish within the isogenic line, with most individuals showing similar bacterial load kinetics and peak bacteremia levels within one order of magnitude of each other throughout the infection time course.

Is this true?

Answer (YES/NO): YES